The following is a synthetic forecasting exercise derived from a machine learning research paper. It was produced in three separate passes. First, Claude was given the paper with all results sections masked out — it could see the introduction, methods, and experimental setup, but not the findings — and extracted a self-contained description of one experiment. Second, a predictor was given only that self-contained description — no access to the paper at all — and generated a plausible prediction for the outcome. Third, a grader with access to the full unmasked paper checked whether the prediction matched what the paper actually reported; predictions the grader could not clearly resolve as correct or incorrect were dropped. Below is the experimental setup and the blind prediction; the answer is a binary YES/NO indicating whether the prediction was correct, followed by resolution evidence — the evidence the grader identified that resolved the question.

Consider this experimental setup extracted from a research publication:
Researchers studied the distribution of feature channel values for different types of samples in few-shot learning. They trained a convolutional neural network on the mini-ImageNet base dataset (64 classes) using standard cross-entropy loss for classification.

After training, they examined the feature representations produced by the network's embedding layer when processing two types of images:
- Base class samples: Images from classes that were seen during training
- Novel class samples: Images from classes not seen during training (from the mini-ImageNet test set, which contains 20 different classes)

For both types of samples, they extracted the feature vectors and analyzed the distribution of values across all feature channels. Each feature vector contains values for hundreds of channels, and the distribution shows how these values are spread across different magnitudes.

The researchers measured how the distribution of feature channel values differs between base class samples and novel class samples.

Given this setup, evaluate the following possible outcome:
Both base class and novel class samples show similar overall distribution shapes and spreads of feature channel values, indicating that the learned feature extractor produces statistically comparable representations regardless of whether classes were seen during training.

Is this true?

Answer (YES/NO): NO